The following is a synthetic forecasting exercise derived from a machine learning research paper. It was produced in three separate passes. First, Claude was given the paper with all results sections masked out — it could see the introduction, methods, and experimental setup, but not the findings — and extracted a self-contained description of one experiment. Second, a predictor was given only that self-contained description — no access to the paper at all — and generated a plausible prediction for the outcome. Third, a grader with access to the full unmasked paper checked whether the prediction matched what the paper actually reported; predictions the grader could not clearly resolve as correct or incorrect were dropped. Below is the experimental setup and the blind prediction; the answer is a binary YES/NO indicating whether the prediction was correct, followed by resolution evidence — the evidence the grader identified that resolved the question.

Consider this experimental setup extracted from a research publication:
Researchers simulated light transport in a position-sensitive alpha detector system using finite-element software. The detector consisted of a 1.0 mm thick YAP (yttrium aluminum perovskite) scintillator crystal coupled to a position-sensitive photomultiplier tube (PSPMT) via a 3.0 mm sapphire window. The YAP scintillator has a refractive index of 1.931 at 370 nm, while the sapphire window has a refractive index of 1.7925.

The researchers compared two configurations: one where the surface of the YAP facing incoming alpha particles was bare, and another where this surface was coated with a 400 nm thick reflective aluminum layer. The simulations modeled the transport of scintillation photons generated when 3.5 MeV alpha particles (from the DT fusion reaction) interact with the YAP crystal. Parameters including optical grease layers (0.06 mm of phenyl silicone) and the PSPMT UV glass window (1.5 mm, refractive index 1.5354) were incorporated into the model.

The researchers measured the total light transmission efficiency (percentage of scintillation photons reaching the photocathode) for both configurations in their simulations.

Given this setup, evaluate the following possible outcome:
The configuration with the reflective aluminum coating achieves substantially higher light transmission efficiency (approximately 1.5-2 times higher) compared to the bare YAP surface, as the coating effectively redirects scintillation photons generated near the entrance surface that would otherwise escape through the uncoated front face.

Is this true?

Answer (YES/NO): YES